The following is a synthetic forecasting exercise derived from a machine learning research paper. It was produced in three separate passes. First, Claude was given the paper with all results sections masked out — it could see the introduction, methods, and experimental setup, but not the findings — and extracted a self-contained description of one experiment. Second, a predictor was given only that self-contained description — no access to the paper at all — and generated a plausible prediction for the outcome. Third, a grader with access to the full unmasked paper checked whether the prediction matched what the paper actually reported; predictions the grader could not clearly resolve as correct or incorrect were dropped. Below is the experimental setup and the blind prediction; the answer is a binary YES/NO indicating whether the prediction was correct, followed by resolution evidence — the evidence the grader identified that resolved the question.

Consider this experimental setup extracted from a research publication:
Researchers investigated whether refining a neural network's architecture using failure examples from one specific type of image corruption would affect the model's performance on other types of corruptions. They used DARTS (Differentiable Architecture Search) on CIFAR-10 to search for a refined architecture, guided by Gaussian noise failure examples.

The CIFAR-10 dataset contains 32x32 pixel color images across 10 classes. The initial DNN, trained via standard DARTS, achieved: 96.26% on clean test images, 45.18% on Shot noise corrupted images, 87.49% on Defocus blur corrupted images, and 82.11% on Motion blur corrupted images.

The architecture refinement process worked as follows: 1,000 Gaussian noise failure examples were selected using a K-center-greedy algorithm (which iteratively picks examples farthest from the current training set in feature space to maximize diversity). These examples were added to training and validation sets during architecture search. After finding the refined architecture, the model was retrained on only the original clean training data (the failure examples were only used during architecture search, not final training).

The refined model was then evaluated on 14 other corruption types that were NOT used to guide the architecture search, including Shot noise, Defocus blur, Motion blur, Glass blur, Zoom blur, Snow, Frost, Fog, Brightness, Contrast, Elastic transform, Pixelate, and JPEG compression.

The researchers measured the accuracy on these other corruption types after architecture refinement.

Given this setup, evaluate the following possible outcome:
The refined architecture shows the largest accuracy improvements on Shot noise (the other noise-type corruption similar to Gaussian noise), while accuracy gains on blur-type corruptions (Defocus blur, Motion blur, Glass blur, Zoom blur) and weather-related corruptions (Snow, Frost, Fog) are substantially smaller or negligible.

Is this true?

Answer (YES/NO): NO